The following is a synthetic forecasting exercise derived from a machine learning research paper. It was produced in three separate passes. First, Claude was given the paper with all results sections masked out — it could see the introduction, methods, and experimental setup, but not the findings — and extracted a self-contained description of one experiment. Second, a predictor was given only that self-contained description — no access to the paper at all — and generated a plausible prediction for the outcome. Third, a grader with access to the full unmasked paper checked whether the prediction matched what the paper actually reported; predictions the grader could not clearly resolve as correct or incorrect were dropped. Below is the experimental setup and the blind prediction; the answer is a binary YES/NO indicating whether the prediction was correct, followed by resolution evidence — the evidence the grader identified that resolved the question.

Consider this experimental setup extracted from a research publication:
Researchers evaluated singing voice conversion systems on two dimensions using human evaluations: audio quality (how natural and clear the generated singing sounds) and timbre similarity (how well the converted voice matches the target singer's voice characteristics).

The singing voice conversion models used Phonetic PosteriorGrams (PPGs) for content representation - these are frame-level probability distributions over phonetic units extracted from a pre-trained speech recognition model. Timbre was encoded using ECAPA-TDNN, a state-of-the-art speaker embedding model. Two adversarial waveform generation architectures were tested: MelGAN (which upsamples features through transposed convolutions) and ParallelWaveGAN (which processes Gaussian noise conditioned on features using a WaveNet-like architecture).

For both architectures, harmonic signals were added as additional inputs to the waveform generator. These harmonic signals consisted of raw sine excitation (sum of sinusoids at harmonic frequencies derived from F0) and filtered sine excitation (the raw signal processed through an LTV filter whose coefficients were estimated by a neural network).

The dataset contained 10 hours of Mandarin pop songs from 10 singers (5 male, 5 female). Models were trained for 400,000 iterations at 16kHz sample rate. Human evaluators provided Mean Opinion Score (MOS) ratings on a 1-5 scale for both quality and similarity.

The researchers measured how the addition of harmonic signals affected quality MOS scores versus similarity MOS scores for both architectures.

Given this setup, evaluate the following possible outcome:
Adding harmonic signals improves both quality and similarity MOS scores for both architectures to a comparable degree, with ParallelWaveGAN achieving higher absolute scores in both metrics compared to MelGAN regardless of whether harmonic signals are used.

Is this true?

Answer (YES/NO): NO